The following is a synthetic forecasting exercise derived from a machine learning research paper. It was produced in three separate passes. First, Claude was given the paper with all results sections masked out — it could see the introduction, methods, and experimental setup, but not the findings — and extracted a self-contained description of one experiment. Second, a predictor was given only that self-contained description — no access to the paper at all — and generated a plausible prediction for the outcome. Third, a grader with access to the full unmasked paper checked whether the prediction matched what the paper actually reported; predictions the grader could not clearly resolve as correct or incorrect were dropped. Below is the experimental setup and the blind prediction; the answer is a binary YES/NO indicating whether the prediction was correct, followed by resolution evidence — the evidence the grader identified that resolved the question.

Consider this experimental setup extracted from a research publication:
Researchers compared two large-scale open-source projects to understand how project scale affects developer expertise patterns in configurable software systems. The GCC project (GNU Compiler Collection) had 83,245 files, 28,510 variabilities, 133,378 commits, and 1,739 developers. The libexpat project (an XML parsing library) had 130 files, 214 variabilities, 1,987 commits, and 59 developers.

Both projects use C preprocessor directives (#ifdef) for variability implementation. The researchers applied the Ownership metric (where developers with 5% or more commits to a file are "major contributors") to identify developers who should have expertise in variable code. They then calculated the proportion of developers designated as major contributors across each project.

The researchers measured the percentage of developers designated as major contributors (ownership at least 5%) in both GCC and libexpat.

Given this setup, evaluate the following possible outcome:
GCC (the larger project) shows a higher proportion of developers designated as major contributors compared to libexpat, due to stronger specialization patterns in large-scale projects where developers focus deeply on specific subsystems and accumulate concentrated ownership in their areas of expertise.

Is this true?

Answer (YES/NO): YES